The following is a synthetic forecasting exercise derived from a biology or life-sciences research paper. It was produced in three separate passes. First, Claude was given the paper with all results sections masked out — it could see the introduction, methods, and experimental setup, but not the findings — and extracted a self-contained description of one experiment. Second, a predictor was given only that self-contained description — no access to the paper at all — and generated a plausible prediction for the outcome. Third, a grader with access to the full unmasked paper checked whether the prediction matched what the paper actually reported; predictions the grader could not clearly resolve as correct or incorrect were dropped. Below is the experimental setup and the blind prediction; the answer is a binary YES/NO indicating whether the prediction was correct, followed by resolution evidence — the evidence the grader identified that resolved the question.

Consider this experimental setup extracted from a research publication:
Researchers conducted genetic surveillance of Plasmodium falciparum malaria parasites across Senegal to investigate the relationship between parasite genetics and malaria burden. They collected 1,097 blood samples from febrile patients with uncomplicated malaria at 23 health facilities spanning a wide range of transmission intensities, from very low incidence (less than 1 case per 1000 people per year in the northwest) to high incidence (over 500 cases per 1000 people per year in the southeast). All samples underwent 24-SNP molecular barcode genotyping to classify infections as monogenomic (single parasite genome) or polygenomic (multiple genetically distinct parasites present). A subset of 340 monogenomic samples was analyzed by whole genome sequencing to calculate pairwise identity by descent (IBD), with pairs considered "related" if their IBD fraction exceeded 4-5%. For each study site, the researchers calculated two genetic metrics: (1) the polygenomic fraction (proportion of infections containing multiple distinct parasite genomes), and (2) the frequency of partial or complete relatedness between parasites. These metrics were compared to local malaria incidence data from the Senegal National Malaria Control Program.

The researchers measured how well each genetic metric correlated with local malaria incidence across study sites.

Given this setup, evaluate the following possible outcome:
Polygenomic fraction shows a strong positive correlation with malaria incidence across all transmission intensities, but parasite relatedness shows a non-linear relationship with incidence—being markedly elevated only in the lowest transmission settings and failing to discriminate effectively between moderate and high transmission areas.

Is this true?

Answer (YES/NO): NO